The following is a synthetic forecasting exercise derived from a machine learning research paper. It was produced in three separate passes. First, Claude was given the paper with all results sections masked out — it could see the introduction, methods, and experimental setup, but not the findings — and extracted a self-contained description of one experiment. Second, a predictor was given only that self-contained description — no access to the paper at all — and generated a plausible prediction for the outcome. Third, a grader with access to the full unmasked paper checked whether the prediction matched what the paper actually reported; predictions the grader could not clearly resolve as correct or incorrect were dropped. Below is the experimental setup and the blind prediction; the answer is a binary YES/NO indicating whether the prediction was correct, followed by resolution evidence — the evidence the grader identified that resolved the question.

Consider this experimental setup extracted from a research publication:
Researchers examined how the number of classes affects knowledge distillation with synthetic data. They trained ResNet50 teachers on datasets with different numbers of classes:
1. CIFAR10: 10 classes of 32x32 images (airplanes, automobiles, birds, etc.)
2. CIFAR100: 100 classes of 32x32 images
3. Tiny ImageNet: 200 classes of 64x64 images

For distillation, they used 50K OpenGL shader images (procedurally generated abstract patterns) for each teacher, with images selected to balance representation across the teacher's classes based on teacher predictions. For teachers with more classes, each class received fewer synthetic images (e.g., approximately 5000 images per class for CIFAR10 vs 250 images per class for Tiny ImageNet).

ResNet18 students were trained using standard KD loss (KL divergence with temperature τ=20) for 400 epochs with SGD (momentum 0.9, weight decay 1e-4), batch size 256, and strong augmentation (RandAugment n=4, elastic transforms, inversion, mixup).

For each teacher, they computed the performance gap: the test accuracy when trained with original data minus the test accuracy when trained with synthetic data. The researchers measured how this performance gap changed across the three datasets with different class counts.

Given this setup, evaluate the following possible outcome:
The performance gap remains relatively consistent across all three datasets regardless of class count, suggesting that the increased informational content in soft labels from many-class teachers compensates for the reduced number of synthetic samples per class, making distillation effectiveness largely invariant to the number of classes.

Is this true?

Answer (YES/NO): NO